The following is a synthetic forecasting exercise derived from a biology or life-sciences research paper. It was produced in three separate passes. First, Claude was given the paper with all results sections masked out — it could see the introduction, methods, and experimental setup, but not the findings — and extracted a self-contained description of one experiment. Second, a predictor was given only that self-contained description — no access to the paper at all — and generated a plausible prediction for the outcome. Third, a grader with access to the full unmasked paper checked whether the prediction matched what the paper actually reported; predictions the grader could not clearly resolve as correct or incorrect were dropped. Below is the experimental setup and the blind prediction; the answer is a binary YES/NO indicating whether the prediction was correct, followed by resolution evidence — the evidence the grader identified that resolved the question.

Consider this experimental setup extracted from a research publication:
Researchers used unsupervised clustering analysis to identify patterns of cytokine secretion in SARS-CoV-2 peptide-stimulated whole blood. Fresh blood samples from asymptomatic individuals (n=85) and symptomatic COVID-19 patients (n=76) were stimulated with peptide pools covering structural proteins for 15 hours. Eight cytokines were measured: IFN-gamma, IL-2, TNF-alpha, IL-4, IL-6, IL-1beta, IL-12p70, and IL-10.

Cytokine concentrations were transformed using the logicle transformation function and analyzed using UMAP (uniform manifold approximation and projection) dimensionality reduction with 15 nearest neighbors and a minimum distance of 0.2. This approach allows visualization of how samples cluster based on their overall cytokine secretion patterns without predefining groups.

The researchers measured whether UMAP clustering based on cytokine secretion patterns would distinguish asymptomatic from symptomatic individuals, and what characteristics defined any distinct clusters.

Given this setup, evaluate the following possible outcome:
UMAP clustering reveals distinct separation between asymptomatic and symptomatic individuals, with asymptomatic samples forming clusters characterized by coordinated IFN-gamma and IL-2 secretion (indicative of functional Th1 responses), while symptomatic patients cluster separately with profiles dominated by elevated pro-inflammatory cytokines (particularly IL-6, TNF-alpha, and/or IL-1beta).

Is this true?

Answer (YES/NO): NO